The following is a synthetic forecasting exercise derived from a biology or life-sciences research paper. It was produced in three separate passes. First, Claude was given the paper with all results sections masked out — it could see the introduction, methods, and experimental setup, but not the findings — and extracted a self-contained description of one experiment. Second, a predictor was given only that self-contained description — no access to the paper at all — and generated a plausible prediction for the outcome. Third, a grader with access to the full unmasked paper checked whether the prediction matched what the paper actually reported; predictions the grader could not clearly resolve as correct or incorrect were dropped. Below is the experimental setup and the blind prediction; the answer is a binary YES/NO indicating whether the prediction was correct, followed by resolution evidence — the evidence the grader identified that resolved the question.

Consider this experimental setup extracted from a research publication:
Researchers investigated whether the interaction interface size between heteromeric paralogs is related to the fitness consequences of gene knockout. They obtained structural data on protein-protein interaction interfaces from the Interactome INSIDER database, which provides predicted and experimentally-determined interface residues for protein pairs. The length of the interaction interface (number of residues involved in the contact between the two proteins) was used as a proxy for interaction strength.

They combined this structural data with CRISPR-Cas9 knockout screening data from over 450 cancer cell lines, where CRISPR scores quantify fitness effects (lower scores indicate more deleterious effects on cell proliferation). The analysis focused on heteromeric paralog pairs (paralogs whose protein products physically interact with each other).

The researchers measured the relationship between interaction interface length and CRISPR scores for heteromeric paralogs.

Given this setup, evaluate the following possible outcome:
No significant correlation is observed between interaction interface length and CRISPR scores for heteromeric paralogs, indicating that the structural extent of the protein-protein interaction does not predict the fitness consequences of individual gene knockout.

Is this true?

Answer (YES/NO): NO